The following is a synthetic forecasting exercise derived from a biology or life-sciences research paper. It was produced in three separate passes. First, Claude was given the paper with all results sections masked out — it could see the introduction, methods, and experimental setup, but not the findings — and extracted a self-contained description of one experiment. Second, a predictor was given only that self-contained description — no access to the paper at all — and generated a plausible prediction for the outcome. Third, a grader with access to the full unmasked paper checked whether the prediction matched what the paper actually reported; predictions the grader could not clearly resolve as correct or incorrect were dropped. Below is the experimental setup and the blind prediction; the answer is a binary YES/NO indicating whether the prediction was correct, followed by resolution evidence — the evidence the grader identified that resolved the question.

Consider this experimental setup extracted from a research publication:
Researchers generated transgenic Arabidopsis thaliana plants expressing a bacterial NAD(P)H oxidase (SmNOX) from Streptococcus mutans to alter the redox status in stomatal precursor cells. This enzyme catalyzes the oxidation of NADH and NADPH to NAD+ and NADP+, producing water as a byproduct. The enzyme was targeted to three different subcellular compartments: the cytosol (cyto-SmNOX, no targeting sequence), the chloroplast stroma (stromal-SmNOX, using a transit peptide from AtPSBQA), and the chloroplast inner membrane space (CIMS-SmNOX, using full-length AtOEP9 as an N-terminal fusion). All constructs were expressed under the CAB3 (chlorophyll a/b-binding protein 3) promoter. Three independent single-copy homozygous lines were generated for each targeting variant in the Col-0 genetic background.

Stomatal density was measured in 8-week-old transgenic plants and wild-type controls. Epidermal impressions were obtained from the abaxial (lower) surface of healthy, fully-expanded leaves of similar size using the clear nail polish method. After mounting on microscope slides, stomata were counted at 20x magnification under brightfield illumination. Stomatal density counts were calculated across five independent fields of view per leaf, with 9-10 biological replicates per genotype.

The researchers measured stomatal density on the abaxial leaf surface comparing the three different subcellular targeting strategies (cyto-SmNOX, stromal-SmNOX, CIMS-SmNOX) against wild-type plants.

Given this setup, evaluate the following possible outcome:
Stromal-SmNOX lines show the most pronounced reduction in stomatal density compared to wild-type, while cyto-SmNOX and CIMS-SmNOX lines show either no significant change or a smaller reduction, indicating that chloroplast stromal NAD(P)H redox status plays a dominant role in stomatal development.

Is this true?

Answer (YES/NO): NO